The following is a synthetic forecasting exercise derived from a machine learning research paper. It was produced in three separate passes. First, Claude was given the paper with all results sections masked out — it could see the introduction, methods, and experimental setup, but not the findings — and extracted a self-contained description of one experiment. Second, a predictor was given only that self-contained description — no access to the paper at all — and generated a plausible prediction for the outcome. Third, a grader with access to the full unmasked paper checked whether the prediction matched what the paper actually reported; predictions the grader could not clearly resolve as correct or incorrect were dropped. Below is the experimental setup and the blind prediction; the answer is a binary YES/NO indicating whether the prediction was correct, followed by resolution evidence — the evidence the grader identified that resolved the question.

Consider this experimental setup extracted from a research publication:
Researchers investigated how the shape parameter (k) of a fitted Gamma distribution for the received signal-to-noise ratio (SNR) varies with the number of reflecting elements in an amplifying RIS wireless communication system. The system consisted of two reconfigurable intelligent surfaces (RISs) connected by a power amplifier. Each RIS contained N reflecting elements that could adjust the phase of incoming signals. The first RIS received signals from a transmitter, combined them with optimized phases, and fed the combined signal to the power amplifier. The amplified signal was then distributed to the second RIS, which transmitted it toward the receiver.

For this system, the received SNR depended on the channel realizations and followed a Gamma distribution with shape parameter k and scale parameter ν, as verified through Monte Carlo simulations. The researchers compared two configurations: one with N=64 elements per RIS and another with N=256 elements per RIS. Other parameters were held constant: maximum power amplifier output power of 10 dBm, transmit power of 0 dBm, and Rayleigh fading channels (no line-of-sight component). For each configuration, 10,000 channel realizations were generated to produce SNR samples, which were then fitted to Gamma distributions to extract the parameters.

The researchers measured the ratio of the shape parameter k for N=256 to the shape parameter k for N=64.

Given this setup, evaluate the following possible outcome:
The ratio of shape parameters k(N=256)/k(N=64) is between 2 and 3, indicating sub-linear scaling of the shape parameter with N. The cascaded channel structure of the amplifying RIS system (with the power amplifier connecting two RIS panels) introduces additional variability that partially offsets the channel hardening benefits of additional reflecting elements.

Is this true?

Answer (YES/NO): NO